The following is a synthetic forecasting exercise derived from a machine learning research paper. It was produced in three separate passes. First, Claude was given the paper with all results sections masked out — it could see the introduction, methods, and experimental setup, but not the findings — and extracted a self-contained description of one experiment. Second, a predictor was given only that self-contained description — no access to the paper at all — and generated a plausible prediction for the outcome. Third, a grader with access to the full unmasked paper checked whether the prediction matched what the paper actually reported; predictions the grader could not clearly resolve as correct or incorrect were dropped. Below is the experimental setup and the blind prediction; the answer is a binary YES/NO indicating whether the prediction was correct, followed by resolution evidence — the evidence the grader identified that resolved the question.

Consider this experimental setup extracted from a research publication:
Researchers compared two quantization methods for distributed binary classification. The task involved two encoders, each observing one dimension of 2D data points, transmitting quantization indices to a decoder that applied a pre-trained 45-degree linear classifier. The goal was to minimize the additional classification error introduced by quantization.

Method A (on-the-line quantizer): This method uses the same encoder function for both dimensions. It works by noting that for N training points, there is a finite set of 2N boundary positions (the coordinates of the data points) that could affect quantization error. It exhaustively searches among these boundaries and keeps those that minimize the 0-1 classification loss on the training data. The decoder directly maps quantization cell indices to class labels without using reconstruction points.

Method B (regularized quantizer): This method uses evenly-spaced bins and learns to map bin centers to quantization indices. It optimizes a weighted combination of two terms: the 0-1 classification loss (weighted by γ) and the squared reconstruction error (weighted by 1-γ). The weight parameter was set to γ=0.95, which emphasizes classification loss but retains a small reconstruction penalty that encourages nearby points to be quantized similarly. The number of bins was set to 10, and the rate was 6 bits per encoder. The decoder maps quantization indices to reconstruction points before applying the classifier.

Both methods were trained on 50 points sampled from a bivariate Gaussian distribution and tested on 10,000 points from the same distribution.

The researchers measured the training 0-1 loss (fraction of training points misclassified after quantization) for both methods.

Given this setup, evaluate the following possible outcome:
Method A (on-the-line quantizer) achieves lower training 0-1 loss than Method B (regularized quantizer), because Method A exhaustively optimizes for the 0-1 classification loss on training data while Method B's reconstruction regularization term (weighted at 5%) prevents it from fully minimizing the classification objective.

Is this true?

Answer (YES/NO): YES